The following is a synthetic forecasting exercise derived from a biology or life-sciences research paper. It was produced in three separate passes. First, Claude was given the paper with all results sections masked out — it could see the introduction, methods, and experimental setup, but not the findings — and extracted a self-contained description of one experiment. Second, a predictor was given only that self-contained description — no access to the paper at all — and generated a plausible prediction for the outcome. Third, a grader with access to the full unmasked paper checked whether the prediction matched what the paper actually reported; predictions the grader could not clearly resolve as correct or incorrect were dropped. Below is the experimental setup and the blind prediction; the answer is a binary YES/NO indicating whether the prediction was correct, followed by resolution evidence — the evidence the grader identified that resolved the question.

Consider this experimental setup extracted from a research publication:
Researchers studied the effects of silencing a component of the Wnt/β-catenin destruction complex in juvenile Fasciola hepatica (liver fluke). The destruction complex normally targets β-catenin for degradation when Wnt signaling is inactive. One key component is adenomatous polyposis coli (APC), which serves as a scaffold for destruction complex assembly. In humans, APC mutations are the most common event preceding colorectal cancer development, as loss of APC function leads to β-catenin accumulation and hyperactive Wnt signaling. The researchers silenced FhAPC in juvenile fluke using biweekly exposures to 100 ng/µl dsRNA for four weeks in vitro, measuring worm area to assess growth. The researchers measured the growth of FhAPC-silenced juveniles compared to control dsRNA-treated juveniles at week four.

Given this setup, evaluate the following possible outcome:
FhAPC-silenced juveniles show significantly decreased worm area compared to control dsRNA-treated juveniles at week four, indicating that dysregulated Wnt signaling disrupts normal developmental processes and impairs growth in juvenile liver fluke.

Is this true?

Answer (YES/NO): NO